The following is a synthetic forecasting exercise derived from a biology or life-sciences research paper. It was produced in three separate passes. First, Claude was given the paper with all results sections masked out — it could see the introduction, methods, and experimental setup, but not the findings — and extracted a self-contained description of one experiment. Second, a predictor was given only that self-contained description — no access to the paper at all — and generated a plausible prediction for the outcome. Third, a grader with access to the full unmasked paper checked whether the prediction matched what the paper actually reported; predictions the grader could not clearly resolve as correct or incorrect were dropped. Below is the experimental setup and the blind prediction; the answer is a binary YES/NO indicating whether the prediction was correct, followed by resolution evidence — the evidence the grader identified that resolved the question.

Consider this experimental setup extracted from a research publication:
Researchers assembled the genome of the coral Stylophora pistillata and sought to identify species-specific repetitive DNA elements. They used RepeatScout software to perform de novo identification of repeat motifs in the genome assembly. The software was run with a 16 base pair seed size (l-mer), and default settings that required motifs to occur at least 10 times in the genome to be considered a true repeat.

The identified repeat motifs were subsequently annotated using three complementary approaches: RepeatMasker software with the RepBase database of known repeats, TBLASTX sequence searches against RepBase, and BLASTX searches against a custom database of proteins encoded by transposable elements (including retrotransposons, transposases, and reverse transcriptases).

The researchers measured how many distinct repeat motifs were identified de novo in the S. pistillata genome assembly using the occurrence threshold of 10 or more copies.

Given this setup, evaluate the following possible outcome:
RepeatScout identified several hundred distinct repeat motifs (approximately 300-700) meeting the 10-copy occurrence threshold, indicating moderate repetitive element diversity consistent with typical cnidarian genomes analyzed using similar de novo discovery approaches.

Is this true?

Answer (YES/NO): NO